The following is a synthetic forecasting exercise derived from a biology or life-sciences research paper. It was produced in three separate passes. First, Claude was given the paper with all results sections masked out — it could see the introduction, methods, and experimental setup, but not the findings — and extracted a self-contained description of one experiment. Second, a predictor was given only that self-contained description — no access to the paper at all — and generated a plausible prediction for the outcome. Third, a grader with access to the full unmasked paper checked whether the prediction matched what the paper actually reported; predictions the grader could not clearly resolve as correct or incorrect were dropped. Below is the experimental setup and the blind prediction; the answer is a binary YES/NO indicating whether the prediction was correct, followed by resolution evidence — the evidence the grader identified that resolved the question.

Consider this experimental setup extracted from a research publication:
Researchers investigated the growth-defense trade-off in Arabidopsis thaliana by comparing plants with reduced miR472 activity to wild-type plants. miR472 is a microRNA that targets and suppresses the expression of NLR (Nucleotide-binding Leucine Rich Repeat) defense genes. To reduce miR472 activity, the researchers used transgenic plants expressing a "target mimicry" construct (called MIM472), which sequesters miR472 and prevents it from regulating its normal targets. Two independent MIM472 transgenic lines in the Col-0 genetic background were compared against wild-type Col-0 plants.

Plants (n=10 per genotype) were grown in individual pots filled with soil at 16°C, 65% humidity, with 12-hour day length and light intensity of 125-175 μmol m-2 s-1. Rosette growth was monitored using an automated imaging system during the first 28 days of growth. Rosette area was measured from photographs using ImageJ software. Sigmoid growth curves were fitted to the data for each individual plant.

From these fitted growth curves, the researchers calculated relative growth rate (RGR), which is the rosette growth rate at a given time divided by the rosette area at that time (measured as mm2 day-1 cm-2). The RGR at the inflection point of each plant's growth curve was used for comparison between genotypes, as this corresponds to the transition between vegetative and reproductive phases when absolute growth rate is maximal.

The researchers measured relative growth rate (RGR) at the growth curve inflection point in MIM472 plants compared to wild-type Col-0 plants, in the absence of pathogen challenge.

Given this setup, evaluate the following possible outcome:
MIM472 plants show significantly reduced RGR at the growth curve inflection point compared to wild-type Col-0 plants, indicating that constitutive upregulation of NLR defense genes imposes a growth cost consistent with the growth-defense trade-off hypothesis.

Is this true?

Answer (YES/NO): YES